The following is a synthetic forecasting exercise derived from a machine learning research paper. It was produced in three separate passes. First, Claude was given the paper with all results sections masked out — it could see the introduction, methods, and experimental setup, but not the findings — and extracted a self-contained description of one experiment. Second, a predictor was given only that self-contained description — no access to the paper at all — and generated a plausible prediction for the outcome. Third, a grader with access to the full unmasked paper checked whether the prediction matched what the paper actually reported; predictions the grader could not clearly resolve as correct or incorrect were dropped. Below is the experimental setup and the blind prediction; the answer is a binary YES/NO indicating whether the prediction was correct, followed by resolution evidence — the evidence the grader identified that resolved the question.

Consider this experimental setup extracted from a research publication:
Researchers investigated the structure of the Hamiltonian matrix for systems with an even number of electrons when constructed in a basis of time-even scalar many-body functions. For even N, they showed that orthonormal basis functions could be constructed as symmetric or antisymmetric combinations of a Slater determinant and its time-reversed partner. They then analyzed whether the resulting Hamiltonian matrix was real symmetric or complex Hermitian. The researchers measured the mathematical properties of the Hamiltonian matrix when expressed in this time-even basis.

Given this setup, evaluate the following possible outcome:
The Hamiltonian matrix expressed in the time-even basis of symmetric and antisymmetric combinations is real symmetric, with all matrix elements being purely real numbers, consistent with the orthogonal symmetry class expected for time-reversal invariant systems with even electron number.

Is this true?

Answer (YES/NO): YES